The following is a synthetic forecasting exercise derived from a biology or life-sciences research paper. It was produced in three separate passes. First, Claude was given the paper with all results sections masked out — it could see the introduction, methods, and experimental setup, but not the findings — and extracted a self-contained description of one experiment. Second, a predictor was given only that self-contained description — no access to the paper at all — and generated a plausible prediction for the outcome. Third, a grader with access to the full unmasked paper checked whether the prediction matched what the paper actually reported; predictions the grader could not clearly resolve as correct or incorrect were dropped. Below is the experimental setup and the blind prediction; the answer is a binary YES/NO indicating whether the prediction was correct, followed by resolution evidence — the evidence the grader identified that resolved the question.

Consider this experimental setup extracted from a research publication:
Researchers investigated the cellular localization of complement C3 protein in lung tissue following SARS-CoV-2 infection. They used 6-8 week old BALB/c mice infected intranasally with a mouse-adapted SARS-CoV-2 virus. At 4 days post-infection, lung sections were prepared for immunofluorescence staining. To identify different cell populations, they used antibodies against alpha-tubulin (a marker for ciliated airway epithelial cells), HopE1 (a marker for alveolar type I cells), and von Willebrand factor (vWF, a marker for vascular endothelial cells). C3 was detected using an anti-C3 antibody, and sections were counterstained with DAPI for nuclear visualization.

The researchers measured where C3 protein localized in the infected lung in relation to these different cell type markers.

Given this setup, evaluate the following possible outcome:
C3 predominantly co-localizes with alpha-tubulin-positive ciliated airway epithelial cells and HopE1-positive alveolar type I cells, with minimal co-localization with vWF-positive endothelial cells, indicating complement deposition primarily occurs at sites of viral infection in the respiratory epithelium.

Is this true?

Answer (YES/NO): NO